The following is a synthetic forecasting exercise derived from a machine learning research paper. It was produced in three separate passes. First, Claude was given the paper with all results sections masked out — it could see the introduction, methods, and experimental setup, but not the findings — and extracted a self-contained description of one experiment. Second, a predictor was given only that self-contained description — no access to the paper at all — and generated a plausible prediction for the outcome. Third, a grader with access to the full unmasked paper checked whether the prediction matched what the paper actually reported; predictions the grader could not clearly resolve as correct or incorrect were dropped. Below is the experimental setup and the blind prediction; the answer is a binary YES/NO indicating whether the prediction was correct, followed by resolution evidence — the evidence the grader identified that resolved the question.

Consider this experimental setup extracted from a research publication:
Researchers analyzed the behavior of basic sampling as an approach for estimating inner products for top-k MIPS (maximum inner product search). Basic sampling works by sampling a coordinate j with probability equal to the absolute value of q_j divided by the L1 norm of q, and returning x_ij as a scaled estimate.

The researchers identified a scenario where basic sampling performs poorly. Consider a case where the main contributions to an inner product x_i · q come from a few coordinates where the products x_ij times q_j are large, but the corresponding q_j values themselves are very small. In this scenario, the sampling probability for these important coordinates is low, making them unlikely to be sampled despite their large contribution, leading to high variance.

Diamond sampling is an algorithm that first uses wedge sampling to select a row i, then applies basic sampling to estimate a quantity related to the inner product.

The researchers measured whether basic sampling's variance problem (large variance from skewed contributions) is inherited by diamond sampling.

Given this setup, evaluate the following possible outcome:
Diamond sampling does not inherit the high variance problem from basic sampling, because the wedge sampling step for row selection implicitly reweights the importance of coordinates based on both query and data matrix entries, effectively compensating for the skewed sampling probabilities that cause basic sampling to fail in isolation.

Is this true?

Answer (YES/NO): NO